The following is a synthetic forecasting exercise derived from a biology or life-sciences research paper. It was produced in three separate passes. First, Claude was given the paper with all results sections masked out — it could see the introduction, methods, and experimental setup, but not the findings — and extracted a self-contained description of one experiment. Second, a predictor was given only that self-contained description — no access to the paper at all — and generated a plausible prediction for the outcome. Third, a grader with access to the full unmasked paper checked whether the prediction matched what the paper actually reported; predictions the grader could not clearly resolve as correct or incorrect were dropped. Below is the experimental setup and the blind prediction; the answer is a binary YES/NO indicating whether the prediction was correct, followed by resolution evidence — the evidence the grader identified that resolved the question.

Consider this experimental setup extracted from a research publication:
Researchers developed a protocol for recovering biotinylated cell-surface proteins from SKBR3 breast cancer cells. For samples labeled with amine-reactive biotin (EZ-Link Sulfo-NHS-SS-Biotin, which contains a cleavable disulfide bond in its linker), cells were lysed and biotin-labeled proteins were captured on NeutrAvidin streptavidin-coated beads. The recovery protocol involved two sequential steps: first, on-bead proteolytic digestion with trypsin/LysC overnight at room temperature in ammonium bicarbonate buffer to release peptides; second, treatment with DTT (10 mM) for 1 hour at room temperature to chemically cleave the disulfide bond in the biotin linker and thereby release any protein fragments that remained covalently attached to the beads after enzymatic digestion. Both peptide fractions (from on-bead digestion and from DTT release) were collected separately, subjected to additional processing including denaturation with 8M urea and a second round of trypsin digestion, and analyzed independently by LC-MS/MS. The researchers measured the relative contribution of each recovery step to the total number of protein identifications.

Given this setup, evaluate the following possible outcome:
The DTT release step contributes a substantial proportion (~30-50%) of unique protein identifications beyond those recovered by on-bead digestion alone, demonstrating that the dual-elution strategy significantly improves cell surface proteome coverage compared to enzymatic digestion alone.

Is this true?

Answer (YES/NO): NO